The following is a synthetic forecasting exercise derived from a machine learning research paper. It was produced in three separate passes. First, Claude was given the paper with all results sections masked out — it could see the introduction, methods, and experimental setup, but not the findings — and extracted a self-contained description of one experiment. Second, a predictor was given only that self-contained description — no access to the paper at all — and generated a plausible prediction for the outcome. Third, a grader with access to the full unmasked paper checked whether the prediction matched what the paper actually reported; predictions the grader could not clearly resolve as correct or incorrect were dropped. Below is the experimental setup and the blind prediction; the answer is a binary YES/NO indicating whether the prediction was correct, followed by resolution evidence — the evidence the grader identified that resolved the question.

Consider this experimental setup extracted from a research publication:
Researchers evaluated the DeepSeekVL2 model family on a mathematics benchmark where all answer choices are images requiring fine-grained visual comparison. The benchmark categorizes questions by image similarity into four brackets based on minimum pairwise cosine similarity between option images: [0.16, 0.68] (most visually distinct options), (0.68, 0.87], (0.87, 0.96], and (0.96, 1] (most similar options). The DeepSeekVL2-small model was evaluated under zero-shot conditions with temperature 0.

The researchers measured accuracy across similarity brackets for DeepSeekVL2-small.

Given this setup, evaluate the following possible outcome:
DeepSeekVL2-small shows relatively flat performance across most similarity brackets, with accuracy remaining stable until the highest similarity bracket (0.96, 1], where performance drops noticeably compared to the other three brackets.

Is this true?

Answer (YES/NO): NO